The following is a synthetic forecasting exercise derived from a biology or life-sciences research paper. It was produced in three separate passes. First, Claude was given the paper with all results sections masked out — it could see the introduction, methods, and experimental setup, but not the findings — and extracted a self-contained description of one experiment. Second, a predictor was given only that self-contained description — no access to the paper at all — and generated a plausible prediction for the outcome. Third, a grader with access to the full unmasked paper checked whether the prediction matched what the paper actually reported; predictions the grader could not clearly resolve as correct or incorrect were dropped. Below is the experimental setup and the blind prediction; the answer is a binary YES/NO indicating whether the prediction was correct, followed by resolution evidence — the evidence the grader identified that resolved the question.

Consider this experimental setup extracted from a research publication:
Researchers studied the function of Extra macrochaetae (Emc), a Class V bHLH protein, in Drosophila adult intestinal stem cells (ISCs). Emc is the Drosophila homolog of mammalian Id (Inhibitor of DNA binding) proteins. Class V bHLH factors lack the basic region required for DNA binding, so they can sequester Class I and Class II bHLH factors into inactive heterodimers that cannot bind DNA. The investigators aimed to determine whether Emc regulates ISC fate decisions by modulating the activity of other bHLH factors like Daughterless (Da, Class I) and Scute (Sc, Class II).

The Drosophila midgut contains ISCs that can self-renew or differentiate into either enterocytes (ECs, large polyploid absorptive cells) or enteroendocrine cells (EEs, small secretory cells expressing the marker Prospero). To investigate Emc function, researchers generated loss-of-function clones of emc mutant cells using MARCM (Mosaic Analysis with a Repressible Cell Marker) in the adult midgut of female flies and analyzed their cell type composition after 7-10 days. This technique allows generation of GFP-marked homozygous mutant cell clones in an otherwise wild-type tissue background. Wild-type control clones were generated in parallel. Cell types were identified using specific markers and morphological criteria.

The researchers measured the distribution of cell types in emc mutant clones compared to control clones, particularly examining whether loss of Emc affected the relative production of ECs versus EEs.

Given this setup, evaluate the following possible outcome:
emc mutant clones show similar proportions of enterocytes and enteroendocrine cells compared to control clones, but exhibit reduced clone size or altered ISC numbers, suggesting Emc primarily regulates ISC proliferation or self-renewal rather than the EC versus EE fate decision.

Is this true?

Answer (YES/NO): NO